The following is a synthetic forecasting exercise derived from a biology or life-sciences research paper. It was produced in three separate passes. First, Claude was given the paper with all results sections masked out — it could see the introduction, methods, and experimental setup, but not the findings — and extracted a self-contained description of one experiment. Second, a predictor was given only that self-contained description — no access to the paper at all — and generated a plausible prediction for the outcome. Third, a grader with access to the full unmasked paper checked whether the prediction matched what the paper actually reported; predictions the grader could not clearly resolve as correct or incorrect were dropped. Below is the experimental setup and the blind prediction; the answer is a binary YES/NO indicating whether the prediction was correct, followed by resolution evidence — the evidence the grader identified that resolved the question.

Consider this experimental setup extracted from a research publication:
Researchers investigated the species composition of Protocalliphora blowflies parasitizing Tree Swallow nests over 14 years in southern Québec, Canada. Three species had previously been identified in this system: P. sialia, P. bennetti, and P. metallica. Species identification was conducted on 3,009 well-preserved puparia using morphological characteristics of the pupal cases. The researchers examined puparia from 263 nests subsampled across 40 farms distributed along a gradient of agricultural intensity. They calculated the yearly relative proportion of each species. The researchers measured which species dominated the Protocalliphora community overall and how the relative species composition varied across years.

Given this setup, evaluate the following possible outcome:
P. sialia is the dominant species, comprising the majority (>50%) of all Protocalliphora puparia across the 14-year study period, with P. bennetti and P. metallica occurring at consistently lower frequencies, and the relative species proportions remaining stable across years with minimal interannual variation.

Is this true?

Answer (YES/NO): NO